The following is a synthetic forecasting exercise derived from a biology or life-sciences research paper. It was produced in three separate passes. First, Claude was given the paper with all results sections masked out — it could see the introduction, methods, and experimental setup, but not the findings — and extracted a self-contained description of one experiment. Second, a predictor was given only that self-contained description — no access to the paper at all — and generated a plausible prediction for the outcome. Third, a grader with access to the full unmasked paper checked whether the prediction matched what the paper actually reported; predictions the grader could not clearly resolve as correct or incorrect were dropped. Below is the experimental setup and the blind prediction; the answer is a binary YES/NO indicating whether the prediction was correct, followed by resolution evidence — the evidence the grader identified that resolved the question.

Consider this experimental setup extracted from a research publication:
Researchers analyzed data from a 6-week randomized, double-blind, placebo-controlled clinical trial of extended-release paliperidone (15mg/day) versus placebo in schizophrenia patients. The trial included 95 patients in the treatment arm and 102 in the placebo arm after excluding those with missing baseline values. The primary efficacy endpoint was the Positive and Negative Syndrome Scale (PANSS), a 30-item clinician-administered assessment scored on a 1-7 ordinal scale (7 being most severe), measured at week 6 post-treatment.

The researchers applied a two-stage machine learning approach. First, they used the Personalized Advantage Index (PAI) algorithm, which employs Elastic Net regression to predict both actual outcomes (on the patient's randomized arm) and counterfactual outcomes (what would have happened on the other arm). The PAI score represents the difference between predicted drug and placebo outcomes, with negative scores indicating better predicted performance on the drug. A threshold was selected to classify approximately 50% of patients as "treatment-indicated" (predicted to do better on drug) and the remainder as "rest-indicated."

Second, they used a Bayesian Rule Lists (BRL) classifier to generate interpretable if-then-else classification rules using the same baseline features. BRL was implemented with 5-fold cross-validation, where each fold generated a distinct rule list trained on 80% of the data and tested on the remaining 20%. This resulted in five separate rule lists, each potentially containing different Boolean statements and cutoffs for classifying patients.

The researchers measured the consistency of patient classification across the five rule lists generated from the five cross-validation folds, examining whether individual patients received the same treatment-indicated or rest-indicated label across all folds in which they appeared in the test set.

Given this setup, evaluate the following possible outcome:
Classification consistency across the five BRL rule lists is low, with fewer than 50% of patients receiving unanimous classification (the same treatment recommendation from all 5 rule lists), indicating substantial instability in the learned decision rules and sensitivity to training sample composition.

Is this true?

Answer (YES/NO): NO